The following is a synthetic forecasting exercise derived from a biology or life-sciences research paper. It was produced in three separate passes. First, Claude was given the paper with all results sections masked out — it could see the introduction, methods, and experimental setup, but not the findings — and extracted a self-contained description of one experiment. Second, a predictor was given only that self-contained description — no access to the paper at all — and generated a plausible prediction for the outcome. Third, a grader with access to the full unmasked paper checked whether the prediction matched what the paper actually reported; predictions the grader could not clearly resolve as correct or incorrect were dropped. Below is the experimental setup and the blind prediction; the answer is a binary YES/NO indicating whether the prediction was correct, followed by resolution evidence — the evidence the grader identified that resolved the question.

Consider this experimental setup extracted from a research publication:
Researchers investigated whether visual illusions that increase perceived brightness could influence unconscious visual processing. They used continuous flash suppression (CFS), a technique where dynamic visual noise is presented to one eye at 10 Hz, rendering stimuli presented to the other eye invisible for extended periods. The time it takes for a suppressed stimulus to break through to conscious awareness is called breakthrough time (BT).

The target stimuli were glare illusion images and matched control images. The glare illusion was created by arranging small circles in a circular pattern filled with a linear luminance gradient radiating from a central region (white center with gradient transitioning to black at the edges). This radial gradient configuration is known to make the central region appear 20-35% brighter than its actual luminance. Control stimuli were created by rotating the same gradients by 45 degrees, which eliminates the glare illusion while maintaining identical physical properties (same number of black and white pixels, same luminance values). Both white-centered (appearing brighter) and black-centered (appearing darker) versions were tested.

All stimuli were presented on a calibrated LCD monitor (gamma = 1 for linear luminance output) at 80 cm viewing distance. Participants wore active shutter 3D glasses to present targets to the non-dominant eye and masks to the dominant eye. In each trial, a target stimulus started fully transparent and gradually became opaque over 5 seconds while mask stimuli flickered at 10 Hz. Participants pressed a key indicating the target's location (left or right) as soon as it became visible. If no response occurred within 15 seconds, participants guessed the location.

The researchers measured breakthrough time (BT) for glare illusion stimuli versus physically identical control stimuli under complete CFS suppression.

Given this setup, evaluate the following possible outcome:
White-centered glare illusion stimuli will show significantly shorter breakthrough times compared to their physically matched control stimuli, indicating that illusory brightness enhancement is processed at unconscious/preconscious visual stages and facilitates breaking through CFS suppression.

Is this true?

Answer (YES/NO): NO